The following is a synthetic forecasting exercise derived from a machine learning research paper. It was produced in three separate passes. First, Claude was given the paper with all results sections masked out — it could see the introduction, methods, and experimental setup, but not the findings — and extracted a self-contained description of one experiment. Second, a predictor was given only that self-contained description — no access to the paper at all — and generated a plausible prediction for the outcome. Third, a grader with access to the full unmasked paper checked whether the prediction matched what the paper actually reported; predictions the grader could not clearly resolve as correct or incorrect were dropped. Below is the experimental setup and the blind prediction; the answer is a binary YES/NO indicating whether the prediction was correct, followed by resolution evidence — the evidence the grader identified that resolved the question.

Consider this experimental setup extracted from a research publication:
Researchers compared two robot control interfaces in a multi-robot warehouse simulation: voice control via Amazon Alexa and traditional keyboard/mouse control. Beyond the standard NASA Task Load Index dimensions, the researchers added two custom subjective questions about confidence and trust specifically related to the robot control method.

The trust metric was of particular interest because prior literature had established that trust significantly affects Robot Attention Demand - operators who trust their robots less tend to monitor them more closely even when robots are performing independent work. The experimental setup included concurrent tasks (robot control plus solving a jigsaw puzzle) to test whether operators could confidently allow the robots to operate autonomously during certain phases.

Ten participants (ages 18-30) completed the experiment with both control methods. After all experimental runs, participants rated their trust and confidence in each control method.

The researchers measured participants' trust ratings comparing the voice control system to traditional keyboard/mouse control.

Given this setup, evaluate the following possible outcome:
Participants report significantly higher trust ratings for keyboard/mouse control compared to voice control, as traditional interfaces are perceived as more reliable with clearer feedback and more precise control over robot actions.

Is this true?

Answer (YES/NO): NO